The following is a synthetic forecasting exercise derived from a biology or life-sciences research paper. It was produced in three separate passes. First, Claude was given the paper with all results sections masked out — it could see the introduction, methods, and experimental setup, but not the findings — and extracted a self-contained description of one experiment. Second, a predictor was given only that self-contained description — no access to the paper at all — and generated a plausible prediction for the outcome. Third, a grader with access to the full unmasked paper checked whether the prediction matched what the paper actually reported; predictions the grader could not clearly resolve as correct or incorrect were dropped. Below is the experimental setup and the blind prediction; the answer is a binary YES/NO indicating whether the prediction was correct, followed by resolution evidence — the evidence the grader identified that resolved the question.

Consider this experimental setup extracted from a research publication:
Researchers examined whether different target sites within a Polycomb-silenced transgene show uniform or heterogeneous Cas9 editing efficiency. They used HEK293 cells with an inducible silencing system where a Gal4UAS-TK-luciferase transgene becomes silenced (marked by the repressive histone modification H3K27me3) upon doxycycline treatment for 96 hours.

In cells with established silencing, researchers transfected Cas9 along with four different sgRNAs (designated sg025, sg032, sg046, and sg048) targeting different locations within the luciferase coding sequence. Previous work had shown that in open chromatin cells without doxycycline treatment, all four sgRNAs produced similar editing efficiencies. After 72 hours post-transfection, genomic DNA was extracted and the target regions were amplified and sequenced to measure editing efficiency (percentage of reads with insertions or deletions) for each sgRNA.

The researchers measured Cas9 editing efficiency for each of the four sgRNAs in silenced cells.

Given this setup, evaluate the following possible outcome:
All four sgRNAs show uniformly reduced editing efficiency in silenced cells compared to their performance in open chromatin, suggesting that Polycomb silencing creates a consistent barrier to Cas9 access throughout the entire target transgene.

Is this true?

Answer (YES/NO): NO